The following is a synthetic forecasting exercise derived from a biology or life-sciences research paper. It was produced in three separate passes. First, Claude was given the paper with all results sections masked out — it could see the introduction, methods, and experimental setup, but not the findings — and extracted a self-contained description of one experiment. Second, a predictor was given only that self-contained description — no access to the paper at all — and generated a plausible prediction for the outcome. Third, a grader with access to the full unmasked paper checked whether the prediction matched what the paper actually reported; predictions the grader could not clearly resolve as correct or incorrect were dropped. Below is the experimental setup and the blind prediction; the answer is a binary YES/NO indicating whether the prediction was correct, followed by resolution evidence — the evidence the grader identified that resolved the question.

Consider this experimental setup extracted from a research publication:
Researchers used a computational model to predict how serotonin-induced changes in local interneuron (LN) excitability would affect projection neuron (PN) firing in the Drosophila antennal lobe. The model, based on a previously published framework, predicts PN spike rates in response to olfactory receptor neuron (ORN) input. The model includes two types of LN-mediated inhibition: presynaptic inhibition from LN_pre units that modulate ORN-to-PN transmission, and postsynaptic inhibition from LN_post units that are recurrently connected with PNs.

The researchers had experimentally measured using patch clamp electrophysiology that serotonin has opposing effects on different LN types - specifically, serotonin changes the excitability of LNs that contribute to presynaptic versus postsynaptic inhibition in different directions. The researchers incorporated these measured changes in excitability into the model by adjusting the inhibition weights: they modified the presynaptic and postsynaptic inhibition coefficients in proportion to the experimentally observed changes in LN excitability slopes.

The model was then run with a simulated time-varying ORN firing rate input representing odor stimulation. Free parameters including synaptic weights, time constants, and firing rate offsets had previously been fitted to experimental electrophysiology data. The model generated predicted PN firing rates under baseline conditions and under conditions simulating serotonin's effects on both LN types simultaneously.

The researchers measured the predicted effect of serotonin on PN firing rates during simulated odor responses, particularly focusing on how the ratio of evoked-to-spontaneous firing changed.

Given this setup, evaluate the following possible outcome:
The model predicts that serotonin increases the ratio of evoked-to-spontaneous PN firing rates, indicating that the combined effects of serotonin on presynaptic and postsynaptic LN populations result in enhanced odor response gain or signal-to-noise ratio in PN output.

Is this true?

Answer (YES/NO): YES